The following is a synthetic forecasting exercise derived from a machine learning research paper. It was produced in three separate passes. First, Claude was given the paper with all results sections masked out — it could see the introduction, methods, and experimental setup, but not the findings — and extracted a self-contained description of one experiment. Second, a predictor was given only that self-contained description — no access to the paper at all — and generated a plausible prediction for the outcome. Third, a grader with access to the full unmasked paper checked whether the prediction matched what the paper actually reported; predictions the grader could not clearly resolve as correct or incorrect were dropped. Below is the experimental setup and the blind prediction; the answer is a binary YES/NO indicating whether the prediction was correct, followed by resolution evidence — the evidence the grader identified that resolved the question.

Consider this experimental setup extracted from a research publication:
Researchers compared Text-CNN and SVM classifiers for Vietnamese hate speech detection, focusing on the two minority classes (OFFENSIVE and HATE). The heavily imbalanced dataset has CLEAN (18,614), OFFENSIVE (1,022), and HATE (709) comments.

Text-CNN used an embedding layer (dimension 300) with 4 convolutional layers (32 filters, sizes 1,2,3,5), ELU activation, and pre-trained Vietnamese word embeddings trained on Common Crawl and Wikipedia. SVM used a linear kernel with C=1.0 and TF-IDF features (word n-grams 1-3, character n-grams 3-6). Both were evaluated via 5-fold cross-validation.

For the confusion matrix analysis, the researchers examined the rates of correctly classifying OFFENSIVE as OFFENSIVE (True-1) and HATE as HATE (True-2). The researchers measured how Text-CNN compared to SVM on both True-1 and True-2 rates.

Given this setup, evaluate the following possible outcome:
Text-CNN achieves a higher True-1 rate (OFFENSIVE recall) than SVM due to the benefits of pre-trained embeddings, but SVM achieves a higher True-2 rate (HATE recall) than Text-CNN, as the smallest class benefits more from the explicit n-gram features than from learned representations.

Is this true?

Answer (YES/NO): NO